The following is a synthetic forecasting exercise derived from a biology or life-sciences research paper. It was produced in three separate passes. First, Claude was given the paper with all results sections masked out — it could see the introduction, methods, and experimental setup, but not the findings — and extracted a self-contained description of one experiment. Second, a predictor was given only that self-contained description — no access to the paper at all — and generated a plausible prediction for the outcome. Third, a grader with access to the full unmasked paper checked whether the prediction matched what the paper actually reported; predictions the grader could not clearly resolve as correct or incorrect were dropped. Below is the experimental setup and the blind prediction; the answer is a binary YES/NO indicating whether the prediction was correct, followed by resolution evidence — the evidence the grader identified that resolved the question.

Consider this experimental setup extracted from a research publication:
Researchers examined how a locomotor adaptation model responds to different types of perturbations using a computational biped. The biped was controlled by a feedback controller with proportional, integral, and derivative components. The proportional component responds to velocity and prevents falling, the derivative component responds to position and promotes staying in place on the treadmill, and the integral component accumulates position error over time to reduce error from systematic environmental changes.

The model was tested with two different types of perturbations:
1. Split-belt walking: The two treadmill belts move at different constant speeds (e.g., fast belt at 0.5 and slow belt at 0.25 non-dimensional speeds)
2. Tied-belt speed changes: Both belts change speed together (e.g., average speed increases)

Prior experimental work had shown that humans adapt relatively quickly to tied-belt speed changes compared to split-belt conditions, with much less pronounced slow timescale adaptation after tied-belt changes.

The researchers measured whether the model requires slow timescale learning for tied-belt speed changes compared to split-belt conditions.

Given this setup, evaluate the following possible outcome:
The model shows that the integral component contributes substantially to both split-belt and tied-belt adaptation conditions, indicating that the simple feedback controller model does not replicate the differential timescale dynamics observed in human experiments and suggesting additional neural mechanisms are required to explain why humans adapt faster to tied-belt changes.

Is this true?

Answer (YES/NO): NO